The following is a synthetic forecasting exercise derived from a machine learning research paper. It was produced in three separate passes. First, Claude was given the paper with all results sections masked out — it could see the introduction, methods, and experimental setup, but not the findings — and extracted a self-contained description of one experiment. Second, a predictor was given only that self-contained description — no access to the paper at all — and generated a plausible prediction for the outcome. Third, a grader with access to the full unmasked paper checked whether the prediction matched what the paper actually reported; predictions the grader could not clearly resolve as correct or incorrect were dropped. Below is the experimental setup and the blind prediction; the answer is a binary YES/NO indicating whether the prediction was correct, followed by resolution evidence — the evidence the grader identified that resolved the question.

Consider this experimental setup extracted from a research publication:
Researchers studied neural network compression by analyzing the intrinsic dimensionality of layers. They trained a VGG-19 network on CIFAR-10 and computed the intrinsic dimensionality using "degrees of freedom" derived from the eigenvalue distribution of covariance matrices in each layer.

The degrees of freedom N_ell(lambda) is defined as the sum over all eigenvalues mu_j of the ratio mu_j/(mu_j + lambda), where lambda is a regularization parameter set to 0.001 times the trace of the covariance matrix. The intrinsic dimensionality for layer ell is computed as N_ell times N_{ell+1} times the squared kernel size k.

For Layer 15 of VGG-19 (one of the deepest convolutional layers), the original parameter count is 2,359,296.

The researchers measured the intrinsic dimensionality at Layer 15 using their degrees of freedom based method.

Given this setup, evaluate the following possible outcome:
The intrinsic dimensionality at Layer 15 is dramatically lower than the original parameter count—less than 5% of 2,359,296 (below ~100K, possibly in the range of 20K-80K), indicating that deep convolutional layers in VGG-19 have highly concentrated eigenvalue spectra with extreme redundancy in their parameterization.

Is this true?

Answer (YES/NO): NO